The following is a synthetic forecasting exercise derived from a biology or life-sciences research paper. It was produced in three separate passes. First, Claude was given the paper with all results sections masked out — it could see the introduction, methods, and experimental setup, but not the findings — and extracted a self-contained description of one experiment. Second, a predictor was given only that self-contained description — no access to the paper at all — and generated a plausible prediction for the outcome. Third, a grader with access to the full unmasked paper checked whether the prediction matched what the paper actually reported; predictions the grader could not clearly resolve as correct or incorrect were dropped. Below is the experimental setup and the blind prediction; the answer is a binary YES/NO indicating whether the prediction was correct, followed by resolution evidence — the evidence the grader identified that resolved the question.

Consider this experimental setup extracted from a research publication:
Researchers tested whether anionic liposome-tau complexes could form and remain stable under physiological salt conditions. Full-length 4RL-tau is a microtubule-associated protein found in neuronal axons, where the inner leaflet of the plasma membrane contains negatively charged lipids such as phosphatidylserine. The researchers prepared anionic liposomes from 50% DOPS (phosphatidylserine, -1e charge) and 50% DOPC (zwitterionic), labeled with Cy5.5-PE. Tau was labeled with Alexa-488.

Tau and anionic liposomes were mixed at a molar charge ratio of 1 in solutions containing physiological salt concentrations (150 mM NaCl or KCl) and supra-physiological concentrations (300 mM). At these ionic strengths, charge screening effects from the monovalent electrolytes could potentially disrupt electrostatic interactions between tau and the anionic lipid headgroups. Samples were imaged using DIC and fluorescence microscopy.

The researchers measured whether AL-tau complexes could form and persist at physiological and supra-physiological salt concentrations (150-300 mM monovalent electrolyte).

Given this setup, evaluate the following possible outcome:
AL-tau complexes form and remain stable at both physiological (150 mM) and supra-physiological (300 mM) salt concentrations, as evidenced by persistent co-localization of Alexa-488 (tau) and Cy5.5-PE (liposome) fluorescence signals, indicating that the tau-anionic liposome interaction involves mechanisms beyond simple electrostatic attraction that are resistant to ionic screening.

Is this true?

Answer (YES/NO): NO